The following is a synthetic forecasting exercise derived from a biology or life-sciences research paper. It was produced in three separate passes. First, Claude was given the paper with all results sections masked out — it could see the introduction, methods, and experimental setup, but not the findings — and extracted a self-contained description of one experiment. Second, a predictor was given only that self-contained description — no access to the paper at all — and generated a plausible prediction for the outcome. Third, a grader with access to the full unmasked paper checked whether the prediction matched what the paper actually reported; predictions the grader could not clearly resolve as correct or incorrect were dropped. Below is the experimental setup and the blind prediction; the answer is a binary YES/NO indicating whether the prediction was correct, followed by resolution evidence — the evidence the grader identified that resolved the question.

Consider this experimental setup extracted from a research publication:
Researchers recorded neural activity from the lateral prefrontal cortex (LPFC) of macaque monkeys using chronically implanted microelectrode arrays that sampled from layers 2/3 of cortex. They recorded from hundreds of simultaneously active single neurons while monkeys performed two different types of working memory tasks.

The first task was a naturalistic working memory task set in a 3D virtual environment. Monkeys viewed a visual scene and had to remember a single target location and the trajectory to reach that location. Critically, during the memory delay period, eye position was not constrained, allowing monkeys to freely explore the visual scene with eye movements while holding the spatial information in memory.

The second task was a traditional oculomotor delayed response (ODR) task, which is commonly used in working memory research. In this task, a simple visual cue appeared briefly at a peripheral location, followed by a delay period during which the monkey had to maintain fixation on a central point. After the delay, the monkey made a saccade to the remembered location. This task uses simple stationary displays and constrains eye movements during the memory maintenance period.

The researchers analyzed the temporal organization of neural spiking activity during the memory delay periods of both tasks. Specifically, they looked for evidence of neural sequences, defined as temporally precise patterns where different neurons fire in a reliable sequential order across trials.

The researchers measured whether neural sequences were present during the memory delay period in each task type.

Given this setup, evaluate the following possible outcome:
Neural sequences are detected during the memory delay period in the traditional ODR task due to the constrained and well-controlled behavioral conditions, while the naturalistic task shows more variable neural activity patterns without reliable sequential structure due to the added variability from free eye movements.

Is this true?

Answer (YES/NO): NO